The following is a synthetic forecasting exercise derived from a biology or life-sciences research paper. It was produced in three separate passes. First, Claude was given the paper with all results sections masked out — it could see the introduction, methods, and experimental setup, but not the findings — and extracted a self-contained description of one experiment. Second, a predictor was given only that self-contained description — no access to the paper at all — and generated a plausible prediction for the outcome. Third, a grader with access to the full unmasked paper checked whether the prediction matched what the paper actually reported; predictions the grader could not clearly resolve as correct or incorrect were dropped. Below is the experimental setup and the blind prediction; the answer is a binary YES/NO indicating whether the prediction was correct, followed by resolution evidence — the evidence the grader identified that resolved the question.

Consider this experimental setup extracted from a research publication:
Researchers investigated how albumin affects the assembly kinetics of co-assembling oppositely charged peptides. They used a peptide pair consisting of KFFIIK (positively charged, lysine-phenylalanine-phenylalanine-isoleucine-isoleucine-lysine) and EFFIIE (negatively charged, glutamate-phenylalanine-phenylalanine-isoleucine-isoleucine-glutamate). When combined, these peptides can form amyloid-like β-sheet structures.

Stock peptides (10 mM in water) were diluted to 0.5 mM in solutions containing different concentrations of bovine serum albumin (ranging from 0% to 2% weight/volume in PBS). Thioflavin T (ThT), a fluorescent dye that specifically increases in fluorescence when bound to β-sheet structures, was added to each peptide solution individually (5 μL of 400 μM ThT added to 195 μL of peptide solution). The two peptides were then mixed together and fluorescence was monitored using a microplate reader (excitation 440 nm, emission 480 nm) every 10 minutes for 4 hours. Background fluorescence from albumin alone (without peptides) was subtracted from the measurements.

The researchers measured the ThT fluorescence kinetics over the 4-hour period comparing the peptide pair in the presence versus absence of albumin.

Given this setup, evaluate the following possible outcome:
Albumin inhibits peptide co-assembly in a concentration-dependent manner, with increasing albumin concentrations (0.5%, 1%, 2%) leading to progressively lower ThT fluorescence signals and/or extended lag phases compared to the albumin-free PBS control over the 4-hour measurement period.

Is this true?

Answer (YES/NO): YES